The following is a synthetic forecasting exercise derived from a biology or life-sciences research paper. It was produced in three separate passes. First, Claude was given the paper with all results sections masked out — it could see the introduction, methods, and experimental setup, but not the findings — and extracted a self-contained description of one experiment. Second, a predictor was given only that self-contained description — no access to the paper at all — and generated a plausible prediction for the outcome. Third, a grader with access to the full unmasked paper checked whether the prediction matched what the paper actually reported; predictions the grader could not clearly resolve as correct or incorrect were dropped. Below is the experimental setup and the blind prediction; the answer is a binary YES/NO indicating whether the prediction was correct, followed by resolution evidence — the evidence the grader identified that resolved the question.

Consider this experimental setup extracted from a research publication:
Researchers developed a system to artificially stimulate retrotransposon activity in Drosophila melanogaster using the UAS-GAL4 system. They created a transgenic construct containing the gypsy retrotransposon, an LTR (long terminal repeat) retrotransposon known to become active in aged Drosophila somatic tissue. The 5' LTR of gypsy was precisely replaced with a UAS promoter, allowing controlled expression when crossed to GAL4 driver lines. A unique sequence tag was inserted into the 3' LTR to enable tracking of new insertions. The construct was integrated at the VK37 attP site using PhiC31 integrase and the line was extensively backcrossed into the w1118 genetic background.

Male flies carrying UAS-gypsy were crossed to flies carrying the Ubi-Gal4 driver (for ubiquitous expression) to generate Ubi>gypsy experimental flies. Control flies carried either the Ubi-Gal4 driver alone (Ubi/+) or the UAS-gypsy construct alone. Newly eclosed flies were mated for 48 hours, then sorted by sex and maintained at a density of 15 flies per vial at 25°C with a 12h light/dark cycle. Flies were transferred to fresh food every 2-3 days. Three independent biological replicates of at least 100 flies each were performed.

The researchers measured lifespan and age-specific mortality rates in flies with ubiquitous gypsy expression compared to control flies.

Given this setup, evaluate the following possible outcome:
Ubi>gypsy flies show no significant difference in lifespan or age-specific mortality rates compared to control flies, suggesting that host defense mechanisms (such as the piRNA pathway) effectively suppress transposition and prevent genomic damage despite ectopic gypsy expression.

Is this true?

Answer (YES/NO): NO